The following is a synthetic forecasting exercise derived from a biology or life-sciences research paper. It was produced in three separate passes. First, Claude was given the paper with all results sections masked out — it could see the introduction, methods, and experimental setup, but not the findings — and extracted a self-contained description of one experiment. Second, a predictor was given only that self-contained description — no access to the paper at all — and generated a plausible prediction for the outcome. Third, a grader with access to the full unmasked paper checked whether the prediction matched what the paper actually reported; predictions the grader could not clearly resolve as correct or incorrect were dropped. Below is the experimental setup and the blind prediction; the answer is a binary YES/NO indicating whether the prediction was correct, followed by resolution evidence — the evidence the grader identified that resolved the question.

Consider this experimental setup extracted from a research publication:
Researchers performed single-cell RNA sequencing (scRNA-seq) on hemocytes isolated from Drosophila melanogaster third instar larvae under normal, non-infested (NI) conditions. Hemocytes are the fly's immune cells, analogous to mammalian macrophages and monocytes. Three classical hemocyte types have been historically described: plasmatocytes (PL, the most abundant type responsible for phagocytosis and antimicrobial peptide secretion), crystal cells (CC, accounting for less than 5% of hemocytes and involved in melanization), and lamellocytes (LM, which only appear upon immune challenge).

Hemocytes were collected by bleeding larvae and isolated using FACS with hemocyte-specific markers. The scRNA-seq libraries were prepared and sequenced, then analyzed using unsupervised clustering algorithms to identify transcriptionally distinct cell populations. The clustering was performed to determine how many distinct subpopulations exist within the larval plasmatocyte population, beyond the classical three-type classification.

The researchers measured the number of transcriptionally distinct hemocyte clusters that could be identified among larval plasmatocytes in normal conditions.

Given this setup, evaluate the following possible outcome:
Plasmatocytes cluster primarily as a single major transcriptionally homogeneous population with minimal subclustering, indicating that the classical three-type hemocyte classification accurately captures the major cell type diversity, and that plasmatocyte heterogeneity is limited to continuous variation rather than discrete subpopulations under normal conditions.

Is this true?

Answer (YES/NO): NO